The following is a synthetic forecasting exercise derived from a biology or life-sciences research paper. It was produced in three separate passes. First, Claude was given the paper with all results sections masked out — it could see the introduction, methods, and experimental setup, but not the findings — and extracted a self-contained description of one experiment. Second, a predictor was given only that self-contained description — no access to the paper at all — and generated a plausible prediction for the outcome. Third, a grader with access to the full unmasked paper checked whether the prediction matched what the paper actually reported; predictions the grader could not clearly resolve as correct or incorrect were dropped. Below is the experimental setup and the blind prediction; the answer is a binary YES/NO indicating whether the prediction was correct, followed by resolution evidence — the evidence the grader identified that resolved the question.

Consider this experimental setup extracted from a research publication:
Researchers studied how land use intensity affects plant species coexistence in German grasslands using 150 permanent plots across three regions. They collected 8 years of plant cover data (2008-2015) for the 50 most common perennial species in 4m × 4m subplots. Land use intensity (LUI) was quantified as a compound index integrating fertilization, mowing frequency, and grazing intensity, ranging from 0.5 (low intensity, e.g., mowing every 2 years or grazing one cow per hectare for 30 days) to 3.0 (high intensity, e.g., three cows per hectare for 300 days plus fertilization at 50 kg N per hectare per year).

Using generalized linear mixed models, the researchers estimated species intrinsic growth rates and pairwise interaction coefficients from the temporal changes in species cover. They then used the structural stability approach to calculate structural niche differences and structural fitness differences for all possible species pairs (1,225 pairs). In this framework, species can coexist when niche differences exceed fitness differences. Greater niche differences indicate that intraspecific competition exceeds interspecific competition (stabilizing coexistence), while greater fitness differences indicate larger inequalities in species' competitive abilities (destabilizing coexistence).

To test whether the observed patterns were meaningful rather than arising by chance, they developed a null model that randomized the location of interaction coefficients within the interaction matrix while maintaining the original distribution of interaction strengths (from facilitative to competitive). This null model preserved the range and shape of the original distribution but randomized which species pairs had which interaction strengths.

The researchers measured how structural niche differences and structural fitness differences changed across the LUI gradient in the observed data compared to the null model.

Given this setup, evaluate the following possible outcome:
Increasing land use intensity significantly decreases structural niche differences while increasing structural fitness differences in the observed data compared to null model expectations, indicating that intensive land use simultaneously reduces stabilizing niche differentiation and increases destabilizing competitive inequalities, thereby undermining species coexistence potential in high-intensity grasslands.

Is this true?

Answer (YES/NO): NO